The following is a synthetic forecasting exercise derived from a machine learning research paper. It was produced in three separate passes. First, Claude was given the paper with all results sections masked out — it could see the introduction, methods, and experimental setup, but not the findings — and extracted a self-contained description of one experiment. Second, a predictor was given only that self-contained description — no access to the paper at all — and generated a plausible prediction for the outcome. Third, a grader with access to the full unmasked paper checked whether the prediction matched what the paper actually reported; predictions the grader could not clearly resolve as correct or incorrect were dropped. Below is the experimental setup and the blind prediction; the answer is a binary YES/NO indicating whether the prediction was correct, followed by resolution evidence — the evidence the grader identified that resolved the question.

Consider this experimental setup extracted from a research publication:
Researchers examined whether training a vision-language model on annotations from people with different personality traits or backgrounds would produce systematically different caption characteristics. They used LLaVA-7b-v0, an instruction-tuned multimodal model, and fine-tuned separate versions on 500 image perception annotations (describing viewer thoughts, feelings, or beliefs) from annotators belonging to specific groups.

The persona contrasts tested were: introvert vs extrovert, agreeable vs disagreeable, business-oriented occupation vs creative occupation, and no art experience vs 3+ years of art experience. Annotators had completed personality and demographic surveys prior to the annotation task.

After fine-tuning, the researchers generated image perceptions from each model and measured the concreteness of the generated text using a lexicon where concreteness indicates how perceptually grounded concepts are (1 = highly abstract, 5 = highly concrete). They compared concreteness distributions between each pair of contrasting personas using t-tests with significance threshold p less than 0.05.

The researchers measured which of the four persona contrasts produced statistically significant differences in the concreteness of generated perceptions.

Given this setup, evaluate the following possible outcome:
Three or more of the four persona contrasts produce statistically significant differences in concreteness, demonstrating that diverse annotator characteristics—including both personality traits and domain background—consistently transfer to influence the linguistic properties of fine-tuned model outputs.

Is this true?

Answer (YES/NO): NO